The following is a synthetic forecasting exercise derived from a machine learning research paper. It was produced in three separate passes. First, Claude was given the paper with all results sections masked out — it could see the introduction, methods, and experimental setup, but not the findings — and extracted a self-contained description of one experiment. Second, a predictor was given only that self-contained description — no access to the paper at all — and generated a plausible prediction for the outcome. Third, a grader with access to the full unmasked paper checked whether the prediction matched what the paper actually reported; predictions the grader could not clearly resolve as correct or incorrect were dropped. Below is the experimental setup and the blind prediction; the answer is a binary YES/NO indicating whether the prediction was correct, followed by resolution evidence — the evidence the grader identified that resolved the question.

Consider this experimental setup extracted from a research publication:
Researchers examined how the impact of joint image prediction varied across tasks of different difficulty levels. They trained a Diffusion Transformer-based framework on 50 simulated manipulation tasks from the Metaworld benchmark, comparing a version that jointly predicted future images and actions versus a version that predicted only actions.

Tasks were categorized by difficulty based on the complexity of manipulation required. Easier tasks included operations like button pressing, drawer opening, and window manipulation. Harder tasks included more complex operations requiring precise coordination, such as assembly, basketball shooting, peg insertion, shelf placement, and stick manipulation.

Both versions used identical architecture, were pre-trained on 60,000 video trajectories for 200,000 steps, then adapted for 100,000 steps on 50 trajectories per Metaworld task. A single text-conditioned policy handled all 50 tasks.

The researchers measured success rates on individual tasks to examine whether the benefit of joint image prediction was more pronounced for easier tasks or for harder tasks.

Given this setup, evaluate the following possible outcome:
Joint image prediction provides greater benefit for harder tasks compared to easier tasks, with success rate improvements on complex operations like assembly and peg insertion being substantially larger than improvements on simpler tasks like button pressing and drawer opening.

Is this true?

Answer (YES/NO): YES